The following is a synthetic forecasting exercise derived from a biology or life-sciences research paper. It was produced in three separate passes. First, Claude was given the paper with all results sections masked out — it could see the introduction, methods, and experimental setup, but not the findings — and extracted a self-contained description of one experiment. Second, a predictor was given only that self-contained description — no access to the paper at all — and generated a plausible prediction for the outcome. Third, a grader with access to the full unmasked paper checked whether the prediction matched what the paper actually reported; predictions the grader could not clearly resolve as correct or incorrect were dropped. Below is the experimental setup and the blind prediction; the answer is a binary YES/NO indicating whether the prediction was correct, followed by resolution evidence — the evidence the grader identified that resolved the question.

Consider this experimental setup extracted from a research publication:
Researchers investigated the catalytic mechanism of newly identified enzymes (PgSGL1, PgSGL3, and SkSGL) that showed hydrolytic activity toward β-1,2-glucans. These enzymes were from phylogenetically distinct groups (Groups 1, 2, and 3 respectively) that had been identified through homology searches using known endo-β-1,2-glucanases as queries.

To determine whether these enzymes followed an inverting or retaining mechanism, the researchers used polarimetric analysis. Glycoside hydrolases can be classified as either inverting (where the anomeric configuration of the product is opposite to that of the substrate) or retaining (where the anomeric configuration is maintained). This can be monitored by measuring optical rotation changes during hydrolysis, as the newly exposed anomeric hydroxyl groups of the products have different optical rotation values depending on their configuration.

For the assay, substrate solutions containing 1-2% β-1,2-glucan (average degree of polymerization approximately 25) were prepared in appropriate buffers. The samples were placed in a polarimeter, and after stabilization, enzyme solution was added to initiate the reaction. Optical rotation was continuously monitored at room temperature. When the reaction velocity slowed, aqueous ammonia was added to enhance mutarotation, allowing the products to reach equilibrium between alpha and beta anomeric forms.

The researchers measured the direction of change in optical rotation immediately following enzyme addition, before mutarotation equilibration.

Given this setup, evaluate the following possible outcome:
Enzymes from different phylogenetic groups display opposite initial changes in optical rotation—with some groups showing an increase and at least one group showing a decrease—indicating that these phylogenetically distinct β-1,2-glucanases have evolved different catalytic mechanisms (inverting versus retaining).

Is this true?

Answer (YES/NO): NO